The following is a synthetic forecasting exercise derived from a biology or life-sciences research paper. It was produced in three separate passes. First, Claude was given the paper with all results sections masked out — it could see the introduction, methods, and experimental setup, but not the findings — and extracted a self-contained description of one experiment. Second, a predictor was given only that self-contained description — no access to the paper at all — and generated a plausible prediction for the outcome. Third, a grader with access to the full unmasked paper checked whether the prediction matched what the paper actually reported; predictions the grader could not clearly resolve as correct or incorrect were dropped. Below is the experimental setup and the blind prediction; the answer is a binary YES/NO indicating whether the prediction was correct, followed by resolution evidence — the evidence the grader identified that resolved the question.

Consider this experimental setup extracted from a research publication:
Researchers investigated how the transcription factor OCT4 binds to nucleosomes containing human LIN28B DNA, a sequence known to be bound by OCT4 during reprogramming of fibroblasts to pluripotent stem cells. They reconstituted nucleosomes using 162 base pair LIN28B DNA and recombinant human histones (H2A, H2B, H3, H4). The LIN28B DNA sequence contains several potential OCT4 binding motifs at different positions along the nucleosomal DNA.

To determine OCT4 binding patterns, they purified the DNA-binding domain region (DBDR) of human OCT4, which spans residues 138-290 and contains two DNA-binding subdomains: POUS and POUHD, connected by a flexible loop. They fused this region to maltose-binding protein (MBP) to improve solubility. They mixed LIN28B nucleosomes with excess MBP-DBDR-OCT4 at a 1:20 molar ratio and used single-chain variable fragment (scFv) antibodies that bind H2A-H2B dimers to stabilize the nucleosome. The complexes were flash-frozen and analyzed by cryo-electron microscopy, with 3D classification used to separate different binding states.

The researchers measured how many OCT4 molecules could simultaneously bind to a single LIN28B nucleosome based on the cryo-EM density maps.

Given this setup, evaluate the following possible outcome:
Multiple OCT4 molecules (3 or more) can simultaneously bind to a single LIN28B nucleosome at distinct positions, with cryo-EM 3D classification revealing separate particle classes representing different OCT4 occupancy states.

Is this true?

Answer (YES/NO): YES